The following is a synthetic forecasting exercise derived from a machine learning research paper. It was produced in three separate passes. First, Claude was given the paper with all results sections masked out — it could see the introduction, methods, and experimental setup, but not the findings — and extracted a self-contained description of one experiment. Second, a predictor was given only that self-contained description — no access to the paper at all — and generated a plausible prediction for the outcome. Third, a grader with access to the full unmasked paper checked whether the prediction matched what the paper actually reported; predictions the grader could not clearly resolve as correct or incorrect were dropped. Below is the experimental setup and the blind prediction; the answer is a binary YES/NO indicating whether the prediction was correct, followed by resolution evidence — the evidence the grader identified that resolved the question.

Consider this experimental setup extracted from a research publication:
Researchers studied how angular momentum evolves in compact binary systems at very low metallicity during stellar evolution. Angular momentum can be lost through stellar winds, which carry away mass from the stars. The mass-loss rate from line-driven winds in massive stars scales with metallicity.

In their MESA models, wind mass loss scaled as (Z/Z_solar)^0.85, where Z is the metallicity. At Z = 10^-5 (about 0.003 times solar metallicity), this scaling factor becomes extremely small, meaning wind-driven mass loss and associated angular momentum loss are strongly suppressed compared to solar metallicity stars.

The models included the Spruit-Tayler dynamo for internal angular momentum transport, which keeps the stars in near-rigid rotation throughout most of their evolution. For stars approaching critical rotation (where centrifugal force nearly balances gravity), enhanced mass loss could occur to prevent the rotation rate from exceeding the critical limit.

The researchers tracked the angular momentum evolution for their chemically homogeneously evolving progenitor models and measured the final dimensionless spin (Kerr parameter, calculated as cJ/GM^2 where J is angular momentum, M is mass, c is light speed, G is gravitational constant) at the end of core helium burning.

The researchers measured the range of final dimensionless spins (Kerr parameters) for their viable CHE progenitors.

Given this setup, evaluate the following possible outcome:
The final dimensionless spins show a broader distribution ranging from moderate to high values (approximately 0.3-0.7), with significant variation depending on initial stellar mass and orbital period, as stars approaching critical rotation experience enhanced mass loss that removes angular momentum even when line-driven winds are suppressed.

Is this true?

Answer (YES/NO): NO